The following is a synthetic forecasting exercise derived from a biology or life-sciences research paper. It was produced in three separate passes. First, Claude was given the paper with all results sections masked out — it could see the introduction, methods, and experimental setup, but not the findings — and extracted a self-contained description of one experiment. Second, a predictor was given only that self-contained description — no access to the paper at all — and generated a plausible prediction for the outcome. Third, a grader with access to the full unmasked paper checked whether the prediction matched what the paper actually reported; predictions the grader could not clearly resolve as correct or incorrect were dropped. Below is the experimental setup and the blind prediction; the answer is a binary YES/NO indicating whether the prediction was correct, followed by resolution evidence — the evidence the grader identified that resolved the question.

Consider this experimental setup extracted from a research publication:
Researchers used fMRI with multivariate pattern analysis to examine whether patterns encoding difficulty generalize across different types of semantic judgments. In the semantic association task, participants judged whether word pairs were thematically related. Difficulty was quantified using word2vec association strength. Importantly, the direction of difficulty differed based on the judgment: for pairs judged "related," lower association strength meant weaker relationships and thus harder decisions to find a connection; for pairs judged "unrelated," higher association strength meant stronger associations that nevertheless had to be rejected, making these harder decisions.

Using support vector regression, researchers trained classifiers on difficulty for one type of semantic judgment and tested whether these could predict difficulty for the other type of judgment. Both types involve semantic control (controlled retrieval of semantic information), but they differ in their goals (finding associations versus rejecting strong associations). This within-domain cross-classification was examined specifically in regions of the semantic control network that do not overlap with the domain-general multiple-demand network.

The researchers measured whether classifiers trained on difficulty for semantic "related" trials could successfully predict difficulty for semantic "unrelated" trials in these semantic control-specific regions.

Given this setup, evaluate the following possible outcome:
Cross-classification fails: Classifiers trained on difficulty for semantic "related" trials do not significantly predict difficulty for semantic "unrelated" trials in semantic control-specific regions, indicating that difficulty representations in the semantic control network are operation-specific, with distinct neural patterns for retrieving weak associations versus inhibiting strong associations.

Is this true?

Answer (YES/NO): NO